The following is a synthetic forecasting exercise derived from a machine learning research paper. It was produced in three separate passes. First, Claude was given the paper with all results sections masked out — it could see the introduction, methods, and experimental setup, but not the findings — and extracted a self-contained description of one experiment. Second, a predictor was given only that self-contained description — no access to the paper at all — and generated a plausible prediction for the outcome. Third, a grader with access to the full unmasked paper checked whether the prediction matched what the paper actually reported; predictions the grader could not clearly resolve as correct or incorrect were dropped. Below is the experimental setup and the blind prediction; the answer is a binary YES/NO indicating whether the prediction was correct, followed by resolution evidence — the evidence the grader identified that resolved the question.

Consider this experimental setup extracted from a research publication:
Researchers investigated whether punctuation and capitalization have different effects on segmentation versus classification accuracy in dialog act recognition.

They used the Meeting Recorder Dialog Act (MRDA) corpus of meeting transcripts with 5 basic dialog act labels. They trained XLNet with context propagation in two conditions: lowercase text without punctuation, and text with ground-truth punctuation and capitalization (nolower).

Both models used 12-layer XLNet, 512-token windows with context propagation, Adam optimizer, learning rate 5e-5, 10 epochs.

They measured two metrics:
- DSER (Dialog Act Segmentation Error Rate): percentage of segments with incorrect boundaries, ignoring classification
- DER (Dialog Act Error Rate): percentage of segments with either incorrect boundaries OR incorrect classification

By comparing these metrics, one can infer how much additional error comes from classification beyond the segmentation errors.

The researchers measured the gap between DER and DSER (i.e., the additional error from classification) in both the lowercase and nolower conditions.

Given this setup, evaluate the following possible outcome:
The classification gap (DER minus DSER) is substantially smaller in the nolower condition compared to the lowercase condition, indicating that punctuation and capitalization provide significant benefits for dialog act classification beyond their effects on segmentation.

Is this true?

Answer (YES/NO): NO